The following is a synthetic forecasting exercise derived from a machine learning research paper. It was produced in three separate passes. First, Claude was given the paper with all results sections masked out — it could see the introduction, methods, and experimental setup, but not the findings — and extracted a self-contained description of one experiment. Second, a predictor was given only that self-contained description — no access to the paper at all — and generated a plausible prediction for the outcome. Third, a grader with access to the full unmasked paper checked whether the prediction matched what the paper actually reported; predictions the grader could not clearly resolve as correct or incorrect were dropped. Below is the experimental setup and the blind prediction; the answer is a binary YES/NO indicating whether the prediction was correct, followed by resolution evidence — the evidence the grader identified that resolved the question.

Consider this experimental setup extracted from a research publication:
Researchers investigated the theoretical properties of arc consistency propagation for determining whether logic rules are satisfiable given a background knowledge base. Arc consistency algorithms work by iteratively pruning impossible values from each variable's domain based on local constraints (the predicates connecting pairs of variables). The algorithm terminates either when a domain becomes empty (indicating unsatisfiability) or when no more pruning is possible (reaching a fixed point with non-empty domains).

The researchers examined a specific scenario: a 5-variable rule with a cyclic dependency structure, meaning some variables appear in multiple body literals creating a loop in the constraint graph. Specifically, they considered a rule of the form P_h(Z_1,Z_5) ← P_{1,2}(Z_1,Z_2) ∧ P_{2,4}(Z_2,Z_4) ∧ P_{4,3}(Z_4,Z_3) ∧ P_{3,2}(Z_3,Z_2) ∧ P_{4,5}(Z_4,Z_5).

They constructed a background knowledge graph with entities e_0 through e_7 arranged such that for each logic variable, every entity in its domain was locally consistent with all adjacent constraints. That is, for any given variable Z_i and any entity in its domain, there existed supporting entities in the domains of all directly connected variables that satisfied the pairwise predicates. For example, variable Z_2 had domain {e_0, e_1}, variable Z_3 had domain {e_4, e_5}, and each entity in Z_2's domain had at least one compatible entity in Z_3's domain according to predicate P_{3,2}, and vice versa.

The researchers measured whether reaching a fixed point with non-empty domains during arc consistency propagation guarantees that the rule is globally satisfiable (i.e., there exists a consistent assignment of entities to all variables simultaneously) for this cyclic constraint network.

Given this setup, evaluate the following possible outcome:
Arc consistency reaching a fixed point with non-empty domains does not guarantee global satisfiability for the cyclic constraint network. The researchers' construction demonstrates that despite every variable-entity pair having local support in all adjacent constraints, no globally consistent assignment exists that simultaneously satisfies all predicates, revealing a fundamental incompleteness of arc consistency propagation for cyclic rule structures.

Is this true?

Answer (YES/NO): YES